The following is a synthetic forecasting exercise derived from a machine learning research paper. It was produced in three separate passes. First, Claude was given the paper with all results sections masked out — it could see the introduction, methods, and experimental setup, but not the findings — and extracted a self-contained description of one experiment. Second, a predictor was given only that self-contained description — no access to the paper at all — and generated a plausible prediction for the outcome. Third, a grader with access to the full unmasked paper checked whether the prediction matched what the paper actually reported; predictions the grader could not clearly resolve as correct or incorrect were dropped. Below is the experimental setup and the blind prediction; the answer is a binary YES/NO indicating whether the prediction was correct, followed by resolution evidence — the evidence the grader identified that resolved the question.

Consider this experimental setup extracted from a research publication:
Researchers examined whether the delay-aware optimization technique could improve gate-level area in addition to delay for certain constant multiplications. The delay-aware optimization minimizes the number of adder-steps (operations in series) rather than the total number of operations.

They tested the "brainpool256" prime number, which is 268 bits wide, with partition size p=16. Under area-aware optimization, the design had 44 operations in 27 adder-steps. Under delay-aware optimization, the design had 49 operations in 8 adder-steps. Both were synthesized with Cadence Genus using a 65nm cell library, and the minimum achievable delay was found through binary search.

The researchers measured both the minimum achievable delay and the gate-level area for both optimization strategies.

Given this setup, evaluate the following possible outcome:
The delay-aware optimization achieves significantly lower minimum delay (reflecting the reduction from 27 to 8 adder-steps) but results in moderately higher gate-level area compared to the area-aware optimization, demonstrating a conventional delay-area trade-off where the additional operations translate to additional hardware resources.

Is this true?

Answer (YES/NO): NO